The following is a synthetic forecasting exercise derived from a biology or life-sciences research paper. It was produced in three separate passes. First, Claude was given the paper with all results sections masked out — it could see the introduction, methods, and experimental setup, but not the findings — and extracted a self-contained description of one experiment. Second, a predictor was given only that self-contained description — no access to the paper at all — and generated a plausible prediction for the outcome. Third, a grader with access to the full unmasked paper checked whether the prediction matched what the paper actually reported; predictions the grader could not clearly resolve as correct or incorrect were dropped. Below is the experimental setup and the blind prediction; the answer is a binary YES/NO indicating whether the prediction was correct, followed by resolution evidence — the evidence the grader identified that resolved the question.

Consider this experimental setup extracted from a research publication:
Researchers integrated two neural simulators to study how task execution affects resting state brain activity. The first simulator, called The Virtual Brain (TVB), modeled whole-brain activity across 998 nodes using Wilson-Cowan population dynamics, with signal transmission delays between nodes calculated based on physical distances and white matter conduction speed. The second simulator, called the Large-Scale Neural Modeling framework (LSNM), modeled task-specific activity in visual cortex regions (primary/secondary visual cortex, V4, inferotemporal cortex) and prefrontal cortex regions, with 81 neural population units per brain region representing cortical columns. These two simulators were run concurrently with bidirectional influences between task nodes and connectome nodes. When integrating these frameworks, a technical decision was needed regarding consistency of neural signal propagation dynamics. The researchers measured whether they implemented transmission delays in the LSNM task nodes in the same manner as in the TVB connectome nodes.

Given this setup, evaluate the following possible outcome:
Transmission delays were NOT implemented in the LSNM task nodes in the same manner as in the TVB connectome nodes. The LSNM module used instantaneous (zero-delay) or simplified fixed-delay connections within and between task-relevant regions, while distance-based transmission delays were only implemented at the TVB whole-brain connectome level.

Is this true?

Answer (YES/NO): YES